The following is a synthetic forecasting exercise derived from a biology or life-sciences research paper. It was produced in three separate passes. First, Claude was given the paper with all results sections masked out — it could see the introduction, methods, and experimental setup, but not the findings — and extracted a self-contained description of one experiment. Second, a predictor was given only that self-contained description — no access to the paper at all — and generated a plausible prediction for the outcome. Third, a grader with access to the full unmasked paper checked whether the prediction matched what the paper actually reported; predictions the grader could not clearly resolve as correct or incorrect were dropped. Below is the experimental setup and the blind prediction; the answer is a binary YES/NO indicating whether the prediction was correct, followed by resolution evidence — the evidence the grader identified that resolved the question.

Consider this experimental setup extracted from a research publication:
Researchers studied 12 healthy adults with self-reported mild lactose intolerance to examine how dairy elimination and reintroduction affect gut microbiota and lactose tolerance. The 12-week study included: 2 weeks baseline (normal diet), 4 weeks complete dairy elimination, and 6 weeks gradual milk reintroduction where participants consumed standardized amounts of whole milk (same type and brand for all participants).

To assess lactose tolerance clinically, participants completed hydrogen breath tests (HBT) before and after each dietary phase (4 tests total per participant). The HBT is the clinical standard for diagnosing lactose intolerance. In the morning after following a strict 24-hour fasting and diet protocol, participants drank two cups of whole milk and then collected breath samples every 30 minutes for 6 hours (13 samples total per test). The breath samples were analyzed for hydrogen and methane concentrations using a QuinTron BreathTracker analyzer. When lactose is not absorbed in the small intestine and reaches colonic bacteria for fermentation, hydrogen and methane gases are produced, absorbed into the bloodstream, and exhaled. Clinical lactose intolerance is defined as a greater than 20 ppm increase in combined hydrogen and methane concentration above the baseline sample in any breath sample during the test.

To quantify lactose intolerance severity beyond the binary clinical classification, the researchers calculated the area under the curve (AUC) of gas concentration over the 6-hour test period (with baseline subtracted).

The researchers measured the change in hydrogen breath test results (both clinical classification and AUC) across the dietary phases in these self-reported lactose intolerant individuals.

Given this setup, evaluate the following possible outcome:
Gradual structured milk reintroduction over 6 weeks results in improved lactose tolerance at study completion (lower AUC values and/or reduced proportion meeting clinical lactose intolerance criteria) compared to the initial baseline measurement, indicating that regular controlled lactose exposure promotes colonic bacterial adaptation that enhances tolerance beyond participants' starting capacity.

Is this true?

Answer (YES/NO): NO